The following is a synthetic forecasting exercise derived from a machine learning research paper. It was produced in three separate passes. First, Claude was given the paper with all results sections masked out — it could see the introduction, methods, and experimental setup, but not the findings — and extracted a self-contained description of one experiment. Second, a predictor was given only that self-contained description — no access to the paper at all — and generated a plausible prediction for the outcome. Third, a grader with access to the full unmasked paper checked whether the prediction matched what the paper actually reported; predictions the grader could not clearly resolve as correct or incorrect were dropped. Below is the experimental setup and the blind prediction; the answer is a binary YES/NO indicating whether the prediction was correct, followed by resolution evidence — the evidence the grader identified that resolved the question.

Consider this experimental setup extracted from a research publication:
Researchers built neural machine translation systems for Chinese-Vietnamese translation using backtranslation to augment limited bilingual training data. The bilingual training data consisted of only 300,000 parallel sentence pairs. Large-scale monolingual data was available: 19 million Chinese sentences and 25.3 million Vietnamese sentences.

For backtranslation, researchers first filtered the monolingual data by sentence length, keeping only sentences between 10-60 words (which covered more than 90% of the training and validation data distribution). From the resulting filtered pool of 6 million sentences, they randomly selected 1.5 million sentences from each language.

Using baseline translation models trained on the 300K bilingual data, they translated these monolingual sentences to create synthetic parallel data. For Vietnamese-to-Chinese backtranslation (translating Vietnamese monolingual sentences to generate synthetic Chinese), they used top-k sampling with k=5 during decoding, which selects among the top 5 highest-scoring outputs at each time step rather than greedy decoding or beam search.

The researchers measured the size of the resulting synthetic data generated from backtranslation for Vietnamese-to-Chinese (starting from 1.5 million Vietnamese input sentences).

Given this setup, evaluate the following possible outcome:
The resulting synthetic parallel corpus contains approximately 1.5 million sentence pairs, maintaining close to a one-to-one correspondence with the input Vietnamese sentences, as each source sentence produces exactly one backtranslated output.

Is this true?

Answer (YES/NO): NO